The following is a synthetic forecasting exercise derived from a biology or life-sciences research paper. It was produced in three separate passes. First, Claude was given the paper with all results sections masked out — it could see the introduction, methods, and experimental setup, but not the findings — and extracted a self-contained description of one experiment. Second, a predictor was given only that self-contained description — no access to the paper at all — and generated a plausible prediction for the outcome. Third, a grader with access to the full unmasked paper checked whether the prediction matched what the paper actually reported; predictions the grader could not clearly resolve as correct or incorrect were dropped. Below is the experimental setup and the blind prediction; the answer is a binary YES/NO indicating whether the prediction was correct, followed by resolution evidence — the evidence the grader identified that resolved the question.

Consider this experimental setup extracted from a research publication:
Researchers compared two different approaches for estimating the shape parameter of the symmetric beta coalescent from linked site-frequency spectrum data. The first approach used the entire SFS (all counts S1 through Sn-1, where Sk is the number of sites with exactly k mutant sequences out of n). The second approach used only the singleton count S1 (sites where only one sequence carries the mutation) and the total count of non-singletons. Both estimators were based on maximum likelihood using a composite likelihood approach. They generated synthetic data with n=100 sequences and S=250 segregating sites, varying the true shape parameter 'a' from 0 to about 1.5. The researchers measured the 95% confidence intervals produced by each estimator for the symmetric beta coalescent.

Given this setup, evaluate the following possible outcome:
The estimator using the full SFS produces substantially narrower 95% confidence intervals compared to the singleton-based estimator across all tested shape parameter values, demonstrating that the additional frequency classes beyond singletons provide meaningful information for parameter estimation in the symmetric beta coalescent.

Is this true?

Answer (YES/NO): NO